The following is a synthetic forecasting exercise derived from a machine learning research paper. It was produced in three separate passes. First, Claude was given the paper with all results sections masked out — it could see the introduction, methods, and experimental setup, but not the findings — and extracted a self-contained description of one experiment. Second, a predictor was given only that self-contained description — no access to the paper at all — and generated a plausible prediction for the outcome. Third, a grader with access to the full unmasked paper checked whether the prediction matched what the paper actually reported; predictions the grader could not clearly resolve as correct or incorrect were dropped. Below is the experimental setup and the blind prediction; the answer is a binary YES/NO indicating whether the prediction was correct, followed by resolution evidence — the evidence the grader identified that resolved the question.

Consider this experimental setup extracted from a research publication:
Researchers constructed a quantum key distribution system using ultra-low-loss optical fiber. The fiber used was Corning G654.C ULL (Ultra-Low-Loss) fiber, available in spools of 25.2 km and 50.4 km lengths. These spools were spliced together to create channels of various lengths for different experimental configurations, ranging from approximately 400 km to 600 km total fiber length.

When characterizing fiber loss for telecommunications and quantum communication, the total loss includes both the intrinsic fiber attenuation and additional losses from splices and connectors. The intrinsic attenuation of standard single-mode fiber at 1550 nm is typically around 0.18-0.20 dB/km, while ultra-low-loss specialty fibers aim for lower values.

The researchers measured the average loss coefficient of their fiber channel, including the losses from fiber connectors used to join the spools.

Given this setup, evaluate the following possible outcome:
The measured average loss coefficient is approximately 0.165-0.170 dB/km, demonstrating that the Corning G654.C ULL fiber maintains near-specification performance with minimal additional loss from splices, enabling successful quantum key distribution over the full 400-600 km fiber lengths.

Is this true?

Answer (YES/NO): YES